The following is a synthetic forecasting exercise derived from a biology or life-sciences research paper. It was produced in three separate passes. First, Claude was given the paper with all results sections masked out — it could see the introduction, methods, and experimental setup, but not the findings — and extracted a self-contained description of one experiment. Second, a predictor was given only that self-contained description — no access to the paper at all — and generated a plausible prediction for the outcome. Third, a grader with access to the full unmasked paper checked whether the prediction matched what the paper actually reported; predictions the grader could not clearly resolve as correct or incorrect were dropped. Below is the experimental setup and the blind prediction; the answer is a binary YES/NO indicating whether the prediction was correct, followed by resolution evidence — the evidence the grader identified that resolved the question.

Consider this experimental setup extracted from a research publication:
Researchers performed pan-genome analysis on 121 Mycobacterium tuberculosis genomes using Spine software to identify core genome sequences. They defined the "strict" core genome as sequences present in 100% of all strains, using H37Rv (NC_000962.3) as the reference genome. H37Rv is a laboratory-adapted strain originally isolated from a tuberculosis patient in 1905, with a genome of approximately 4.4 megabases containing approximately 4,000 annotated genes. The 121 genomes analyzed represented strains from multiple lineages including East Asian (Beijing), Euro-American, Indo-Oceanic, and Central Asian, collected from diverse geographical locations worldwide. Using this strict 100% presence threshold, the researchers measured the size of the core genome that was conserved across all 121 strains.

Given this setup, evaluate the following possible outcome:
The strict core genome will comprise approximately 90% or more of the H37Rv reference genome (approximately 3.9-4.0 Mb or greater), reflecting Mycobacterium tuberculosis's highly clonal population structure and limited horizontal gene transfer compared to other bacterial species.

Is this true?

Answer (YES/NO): NO